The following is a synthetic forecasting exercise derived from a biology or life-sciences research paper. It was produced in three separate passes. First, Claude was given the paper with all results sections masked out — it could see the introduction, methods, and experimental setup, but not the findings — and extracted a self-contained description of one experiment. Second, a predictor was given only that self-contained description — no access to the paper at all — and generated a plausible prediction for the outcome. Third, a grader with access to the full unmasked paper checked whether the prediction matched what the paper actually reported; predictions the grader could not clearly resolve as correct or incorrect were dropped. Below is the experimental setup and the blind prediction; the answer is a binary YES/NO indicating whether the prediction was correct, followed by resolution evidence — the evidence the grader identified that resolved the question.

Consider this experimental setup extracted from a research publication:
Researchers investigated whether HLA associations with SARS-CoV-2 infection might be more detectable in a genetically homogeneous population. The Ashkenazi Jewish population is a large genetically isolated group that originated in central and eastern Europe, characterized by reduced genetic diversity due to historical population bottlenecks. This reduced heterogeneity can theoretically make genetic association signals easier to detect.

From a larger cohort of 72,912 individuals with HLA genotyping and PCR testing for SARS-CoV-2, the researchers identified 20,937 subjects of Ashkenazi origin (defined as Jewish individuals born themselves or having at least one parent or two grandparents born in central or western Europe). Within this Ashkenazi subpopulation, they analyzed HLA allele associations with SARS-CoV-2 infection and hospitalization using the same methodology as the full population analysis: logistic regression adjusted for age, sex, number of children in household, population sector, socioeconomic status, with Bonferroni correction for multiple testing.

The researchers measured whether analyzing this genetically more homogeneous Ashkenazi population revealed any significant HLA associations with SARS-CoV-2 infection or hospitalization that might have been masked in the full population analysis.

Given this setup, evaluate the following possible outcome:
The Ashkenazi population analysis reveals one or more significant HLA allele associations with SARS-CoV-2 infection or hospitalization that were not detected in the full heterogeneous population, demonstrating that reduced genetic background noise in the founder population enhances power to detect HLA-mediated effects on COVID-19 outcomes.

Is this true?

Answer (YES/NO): NO